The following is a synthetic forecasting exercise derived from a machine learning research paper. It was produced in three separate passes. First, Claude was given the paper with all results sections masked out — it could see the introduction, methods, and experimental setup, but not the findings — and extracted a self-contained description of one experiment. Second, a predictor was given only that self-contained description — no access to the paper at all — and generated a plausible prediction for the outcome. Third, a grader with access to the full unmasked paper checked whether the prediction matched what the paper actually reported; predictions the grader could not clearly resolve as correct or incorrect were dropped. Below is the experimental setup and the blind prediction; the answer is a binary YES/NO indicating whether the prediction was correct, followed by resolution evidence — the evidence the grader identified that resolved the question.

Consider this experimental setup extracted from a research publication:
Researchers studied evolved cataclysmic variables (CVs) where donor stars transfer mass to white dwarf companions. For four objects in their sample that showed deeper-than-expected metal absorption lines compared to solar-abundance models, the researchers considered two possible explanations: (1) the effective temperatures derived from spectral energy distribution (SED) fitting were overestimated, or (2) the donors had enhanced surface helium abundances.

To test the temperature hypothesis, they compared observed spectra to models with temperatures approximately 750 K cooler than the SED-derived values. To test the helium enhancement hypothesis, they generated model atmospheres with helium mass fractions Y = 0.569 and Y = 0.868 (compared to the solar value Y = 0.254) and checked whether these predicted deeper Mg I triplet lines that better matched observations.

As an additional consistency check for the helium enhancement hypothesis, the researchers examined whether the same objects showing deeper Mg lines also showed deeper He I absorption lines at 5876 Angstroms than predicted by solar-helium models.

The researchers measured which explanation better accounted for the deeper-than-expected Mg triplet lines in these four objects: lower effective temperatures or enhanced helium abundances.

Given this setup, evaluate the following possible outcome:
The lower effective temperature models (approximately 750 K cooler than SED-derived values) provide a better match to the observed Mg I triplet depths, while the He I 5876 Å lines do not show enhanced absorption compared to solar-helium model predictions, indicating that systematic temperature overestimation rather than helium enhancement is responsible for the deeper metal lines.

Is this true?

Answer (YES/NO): NO